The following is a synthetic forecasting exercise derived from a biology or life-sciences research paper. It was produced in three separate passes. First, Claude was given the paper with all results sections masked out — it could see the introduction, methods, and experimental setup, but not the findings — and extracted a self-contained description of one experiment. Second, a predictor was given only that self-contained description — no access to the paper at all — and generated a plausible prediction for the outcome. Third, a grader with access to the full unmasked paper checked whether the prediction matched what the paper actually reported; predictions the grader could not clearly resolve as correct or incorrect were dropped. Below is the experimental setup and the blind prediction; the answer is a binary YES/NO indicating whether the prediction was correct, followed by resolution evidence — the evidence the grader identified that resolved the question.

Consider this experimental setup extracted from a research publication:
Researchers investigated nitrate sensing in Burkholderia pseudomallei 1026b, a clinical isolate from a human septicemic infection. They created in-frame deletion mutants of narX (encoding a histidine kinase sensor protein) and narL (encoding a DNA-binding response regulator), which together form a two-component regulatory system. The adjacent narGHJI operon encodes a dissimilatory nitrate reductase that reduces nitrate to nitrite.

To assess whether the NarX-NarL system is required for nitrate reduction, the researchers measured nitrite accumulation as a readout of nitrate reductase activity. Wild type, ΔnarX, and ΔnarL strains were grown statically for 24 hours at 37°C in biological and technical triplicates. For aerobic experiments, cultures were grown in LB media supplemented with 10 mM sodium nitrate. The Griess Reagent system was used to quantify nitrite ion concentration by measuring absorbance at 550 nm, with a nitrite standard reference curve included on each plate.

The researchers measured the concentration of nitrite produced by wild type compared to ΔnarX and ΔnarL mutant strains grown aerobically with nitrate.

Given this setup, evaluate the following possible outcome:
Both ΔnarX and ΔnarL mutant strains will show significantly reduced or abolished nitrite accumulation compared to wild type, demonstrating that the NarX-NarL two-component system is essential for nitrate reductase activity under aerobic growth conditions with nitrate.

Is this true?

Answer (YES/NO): YES